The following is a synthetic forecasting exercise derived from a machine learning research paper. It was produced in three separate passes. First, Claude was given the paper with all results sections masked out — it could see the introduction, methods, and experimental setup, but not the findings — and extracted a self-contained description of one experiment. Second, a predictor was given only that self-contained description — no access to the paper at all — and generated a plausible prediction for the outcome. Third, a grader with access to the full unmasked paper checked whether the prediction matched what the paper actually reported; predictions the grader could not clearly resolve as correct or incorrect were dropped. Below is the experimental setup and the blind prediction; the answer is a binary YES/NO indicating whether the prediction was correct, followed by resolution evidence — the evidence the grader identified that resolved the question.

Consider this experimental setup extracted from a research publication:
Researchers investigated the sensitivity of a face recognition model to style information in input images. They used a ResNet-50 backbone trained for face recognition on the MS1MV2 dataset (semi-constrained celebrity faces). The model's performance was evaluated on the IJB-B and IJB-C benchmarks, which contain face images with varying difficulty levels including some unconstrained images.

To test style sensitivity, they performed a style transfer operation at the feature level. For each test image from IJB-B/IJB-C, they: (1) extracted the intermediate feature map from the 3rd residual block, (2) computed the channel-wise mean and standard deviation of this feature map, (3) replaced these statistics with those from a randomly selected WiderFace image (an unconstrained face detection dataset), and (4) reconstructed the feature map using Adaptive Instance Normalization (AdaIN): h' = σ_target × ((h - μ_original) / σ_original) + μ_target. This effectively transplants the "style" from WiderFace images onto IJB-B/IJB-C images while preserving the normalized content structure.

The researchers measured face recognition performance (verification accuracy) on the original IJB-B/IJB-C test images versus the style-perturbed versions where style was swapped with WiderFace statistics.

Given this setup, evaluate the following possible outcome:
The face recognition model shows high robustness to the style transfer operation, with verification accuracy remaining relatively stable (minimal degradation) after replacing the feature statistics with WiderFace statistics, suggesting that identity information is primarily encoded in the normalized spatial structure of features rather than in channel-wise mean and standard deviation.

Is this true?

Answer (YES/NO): NO